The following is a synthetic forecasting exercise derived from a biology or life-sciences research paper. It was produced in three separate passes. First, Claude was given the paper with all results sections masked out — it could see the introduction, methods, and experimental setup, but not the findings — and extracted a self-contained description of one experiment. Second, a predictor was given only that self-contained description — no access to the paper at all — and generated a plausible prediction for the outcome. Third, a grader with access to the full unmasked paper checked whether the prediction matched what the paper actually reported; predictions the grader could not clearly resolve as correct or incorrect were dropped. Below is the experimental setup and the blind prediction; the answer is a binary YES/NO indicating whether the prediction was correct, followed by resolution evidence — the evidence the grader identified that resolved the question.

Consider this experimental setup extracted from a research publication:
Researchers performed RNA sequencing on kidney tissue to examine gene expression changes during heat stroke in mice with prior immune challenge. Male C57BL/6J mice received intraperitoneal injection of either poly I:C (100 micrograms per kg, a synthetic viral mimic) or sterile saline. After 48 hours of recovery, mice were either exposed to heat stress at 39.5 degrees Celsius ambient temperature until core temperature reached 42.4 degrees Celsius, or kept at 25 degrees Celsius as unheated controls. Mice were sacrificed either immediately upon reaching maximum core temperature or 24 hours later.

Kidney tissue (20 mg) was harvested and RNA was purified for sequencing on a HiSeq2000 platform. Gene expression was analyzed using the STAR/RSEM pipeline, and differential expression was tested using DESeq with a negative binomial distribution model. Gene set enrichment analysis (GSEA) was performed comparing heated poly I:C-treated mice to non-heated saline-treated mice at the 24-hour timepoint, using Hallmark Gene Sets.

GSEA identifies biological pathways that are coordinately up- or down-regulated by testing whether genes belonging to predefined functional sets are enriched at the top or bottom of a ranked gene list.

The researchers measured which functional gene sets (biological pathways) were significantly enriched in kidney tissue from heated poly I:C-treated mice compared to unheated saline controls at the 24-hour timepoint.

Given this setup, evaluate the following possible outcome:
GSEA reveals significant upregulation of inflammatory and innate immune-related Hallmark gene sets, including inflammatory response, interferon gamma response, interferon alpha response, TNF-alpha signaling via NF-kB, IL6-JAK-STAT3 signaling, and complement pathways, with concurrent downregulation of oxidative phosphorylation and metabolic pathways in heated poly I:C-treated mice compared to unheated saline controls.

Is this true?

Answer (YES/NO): NO